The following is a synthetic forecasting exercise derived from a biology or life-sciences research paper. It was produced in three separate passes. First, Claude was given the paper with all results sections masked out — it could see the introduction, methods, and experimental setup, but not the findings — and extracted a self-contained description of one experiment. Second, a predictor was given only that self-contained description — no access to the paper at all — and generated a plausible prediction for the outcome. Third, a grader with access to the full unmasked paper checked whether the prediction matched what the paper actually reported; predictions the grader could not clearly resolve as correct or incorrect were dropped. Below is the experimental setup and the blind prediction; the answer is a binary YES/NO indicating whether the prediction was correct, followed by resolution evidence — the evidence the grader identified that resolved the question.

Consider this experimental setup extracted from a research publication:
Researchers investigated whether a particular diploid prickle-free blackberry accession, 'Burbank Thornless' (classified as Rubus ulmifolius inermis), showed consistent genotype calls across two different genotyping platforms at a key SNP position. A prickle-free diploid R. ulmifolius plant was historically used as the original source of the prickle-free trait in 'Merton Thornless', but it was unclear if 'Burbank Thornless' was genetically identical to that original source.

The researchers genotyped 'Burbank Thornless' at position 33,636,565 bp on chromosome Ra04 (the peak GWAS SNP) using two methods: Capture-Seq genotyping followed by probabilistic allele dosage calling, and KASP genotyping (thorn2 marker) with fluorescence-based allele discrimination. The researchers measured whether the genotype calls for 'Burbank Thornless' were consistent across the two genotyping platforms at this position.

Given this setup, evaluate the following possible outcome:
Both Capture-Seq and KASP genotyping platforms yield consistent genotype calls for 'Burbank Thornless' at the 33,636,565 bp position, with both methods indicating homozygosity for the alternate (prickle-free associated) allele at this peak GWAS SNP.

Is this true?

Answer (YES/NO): NO